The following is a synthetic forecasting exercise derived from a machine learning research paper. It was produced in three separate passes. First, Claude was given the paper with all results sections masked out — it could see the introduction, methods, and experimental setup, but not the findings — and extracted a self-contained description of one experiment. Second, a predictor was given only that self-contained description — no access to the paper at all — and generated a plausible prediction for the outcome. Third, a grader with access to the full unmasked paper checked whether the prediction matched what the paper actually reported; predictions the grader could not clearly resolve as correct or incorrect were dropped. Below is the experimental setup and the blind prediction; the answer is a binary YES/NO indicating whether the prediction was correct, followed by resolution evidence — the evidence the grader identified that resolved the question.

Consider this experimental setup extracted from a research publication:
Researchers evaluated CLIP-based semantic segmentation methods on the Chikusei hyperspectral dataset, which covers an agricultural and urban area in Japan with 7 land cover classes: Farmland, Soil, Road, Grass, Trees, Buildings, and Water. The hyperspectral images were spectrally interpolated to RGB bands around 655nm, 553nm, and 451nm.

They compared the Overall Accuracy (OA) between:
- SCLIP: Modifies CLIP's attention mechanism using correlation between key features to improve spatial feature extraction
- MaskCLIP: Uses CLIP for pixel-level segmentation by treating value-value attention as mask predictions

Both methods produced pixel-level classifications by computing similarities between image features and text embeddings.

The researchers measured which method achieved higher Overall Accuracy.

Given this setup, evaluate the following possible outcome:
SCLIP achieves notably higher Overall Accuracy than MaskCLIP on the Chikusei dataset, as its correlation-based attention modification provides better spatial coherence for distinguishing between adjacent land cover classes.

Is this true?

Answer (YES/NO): NO